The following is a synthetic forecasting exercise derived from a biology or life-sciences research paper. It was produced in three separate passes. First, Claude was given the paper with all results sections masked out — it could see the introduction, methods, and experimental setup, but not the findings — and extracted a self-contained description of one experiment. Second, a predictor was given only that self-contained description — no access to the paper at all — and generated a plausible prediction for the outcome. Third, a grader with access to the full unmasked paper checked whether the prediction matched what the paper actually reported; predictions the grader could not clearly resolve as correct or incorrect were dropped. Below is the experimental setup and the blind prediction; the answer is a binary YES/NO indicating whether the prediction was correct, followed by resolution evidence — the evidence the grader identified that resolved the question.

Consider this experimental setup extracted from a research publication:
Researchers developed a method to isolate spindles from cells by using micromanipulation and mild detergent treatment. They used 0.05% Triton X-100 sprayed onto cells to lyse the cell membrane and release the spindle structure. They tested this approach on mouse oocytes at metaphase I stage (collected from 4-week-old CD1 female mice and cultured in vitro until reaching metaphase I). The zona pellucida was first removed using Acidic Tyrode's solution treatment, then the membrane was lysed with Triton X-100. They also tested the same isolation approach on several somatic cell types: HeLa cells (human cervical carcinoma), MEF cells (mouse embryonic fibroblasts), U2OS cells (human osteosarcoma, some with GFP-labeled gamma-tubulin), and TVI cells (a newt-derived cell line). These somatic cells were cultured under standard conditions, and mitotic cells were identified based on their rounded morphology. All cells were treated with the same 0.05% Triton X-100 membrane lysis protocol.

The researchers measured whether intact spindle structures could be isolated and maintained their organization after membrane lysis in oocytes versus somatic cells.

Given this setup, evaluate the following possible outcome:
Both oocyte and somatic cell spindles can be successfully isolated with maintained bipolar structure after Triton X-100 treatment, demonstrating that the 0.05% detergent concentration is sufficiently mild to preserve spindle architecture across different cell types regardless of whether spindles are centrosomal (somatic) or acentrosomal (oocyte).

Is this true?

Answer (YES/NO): NO